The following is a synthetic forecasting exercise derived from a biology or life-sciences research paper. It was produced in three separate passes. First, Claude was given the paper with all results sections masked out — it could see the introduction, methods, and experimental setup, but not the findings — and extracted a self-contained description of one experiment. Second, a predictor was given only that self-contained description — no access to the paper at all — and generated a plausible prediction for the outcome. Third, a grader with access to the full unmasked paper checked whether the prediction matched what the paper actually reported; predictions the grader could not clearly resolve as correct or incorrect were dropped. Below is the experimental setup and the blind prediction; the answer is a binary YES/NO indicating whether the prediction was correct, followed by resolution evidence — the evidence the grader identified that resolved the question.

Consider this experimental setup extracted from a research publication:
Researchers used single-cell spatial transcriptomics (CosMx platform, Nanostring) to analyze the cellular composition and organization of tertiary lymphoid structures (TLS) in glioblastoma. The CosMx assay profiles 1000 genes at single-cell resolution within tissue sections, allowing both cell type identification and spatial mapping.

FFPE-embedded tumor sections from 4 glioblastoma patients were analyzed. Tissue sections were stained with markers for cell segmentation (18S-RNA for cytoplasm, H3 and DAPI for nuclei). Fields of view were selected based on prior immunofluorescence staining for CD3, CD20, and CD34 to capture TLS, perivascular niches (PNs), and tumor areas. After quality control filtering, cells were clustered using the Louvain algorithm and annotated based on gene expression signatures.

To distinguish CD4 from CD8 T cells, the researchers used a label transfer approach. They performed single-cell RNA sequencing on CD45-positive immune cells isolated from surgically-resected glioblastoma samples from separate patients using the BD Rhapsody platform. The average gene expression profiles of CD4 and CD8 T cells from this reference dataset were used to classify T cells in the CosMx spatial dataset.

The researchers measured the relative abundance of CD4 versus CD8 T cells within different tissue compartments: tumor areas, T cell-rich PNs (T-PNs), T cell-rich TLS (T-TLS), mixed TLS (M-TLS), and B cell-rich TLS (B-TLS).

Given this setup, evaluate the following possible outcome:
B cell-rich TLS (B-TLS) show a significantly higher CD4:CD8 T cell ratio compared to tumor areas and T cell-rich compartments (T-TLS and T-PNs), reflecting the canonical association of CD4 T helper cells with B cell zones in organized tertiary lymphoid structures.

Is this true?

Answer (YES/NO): NO